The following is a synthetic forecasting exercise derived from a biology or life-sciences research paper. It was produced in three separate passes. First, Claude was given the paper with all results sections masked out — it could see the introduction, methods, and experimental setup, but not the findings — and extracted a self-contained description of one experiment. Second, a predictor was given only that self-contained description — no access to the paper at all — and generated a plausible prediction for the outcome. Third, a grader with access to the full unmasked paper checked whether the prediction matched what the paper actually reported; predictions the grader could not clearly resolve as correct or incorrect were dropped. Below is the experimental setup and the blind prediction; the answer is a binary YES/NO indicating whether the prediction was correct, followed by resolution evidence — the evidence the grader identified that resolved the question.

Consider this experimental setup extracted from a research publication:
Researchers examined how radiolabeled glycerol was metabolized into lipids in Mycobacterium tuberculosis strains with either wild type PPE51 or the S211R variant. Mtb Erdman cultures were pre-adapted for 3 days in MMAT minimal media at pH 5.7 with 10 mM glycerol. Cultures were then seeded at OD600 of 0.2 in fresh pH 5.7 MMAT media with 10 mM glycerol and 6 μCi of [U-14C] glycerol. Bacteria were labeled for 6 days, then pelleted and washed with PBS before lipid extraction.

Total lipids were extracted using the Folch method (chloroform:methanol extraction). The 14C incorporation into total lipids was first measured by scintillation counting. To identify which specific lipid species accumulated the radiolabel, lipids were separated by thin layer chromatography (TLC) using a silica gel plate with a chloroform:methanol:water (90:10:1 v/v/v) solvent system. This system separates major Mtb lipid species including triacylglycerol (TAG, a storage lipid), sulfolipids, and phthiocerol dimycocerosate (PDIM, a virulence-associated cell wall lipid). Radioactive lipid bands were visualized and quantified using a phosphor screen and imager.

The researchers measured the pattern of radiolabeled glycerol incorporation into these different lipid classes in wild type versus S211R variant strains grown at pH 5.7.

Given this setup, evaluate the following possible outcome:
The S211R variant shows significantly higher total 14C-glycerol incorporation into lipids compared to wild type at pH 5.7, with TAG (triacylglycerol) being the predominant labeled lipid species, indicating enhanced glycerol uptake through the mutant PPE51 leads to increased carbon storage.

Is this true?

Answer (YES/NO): NO